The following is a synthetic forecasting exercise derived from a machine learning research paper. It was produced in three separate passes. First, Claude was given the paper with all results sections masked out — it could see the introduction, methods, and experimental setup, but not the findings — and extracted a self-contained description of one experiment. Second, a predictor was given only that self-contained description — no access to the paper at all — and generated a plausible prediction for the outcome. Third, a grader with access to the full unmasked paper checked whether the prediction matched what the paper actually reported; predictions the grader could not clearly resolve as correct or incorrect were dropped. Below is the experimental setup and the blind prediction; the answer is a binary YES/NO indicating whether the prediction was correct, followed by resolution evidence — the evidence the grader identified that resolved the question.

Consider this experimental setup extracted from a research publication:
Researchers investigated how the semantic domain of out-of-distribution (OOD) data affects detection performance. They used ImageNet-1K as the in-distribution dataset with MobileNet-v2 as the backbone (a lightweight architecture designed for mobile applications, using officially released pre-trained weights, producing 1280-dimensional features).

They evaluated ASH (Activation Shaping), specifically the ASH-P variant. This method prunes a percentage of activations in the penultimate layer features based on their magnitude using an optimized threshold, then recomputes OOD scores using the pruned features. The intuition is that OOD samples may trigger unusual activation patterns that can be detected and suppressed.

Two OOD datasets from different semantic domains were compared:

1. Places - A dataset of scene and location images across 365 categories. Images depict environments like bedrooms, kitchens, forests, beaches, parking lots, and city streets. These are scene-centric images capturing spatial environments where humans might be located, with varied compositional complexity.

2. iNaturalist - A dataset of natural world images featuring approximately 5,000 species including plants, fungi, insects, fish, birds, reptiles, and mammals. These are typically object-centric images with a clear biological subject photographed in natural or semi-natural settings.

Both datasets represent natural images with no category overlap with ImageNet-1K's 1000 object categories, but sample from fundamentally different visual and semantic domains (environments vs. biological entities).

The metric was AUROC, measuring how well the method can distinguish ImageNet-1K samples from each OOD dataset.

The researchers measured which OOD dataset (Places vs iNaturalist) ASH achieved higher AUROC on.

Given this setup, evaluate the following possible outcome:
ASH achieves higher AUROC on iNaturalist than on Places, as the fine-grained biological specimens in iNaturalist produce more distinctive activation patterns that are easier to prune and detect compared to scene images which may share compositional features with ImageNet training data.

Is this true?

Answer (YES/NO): YES